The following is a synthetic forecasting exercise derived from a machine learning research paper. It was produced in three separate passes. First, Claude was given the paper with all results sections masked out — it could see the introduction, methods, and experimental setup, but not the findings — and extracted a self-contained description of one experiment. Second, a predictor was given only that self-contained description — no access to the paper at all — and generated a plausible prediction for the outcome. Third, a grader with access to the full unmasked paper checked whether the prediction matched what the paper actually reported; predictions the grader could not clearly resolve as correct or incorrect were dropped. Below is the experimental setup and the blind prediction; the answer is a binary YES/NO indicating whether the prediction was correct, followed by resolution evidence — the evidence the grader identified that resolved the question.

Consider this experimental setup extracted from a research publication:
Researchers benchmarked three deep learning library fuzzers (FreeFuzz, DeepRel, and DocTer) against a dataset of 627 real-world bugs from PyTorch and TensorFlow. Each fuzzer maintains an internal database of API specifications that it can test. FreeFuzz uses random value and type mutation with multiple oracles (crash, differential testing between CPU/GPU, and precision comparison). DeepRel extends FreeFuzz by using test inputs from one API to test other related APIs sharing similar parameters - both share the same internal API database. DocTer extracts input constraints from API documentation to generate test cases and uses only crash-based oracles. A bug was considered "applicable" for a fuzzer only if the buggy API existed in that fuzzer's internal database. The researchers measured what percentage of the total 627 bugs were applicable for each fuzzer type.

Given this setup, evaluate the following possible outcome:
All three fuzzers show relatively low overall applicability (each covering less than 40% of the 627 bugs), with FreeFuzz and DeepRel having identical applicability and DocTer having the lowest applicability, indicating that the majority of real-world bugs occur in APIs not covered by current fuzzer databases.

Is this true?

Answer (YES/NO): YES